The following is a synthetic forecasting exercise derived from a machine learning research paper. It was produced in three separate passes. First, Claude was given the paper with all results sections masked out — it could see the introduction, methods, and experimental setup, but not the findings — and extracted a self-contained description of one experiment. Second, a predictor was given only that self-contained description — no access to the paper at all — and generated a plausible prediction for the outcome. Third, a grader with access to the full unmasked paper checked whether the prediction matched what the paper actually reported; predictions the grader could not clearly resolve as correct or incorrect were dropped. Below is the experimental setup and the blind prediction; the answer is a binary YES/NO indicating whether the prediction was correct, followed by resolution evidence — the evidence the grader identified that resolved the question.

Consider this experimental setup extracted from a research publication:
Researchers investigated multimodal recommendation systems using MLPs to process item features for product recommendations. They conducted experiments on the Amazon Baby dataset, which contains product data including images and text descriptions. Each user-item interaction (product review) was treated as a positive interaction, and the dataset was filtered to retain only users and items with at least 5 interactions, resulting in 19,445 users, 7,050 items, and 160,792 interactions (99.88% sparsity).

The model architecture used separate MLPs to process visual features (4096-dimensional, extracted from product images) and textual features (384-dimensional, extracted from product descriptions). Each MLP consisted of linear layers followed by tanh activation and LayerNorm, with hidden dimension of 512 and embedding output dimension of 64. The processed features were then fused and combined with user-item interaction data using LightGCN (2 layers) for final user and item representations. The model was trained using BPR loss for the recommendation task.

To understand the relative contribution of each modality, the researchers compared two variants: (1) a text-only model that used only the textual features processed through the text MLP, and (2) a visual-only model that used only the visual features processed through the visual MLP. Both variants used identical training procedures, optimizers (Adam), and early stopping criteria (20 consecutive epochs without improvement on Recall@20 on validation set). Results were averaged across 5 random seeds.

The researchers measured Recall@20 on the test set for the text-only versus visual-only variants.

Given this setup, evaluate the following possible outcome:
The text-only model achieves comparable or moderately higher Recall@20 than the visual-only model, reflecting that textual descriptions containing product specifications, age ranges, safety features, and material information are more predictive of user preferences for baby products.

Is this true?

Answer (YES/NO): YES